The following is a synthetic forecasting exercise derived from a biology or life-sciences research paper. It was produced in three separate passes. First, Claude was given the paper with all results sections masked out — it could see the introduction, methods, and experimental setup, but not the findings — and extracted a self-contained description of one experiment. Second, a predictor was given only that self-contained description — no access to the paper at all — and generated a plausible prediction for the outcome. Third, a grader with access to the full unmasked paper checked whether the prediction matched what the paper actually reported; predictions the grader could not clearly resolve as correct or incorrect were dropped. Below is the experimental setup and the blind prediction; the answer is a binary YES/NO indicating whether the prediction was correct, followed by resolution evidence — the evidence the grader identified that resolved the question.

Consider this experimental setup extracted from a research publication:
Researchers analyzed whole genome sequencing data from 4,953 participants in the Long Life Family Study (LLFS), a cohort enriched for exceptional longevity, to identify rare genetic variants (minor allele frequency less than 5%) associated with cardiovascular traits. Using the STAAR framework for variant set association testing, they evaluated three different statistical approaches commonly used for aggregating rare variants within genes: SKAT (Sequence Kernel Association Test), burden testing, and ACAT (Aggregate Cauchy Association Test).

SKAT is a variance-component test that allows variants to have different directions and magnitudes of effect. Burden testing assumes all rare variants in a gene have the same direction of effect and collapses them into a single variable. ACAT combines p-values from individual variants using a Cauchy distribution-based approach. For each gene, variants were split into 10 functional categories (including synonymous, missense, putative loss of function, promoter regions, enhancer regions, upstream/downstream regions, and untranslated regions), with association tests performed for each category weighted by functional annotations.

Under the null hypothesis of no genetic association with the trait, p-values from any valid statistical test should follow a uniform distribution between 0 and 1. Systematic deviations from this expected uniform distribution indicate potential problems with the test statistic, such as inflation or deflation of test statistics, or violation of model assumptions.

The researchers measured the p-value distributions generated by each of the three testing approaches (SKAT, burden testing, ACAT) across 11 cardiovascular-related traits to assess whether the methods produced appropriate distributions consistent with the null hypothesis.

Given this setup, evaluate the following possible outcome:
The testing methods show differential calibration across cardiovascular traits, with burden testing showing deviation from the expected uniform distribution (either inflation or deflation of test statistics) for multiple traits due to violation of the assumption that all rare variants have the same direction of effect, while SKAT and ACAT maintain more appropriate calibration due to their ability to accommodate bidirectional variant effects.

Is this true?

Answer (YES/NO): NO